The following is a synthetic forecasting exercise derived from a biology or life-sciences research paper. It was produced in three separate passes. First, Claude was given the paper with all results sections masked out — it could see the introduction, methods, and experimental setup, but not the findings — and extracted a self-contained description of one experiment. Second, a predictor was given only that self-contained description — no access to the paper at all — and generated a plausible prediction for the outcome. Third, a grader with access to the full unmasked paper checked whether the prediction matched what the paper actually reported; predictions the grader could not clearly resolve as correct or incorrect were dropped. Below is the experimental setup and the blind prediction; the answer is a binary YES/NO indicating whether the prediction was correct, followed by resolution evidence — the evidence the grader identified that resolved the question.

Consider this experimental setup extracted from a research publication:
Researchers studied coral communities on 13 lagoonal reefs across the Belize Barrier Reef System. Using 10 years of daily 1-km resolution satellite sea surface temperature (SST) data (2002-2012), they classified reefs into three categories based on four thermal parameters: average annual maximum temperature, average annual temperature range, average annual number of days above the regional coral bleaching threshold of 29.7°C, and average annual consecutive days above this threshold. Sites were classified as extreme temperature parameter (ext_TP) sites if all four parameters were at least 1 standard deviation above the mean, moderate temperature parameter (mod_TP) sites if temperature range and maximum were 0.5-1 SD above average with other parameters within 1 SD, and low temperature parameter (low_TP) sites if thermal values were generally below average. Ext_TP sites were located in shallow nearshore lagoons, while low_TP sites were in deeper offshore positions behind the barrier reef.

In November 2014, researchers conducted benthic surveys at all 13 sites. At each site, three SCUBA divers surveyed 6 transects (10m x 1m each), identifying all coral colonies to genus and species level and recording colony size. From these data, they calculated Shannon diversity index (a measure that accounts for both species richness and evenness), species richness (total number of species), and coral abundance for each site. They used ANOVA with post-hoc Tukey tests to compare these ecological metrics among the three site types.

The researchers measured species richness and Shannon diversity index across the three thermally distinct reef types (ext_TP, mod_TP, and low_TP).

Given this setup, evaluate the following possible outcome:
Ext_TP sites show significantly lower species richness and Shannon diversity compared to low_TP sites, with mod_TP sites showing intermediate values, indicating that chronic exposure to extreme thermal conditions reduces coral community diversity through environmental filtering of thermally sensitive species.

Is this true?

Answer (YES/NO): NO